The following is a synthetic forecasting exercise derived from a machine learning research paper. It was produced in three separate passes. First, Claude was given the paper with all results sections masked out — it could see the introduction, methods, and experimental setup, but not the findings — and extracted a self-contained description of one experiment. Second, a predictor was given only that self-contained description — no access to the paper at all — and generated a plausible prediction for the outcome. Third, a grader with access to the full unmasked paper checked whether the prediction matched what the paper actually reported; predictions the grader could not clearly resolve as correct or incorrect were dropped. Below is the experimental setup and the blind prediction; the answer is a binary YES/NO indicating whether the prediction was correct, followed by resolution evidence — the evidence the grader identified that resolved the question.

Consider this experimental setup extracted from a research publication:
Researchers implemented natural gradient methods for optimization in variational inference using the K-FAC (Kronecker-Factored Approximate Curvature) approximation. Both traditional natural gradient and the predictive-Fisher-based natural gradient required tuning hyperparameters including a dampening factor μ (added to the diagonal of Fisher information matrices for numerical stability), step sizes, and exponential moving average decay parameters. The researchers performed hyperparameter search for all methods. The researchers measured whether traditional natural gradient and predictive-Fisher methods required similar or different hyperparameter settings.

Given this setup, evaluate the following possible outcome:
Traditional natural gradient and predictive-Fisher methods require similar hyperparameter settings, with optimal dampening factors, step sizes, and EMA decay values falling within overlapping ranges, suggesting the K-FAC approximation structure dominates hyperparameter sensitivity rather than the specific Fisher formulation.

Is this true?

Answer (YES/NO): NO